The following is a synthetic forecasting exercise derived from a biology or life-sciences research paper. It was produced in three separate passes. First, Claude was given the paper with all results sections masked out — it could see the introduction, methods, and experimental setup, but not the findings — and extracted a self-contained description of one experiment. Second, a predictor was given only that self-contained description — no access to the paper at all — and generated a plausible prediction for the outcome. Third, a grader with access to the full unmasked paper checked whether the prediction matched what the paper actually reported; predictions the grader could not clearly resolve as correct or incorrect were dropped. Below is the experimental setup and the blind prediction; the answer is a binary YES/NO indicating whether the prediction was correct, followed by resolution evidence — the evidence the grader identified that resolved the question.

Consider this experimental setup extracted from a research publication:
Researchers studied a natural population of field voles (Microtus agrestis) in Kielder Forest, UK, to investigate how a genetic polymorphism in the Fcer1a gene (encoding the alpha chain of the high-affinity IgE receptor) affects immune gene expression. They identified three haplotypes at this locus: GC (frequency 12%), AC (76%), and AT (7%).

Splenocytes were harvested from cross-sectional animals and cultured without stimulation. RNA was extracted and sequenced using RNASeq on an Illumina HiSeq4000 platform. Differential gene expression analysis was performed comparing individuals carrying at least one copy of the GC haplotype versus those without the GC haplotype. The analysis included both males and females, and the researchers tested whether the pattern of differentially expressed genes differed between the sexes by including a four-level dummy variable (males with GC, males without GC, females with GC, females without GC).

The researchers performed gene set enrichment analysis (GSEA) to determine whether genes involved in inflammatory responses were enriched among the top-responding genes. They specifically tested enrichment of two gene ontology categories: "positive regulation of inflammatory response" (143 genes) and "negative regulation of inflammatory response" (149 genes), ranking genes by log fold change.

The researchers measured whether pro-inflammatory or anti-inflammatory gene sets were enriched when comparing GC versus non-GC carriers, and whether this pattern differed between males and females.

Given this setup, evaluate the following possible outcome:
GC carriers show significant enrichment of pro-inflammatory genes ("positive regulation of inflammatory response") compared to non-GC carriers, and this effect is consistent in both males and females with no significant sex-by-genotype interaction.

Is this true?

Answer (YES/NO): NO